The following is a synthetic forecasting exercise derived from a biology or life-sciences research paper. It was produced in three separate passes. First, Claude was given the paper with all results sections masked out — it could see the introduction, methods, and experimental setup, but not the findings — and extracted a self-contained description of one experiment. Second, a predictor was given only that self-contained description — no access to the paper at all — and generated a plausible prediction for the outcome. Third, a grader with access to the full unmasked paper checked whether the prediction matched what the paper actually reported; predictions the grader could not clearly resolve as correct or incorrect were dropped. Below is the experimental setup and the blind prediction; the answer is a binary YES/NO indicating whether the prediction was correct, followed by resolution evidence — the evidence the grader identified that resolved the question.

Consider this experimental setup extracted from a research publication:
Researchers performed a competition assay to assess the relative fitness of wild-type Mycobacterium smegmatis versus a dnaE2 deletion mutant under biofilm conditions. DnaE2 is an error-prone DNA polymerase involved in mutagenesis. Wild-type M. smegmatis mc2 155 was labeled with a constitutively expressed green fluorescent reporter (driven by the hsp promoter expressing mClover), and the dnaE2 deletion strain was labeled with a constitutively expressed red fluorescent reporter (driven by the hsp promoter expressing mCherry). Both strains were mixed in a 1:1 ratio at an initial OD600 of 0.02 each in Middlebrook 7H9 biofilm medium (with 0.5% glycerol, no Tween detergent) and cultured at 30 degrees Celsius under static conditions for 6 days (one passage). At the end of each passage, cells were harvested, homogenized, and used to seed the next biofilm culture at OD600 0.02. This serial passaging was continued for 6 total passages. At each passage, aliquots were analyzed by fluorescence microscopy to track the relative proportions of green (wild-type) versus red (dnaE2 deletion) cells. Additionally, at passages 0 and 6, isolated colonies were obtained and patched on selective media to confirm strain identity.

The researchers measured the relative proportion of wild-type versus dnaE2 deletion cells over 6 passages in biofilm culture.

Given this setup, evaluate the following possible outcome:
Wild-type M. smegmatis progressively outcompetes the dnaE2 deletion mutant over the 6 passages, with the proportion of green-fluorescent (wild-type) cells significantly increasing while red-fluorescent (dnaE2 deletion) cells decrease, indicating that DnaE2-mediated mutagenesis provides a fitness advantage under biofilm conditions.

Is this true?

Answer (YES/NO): YES